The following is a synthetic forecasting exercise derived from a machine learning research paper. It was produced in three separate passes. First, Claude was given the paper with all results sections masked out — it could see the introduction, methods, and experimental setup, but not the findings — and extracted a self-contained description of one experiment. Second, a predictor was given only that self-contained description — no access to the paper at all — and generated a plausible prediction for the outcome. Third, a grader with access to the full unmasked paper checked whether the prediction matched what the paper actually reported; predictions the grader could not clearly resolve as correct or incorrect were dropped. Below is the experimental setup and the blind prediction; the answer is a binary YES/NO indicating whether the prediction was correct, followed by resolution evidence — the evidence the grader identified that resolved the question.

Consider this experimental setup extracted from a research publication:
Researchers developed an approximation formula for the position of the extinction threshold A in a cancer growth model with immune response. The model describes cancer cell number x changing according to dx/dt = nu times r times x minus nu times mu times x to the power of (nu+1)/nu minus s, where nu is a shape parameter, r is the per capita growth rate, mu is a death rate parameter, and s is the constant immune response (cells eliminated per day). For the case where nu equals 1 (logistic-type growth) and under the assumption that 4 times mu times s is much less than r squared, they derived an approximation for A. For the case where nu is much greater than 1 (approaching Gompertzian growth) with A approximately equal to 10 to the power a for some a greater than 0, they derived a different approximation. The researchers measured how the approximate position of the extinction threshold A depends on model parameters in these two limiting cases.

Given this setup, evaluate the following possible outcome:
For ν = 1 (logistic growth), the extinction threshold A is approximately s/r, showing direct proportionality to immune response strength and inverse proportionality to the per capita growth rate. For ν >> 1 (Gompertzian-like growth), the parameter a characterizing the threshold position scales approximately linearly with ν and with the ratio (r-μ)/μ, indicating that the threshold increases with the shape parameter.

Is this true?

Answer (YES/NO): NO